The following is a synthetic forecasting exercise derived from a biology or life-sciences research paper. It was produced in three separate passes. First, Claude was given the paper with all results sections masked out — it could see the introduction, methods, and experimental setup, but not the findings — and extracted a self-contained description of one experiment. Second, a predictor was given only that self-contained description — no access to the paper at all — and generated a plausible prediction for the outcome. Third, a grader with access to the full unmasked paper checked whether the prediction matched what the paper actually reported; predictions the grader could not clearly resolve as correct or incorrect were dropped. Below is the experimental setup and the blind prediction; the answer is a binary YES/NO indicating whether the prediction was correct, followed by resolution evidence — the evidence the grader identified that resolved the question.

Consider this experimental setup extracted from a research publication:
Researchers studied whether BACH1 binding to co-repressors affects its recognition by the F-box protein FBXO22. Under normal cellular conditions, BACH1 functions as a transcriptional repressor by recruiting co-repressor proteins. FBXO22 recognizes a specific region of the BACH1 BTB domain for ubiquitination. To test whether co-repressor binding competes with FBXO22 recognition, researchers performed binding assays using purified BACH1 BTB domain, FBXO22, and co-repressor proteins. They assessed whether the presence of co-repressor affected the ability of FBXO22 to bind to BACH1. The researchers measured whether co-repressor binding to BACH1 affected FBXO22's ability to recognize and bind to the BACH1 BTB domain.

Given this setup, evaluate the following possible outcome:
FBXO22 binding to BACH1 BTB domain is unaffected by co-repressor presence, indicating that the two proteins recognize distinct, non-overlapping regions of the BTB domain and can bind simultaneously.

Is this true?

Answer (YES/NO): NO